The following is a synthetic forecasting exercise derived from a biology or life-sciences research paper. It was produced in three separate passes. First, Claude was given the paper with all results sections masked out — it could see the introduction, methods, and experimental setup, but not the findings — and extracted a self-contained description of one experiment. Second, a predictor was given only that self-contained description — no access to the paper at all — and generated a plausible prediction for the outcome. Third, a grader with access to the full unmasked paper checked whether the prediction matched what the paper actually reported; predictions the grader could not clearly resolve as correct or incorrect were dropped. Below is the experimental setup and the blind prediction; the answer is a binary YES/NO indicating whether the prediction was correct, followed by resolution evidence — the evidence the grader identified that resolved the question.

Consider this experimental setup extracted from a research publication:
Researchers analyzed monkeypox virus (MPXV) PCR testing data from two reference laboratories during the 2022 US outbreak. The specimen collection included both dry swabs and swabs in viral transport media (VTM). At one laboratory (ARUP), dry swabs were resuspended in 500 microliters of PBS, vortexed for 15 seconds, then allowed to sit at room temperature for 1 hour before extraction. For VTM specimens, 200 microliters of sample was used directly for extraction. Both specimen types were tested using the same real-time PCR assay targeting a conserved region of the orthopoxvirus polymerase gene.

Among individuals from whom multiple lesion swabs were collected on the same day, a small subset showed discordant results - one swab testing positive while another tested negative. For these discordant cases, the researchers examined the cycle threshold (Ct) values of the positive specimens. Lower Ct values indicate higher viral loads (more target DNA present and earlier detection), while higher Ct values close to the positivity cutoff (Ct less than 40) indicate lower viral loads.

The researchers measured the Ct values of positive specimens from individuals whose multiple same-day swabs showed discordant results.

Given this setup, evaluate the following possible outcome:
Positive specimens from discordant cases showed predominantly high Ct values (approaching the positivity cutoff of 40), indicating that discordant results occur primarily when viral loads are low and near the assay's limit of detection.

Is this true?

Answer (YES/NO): NO